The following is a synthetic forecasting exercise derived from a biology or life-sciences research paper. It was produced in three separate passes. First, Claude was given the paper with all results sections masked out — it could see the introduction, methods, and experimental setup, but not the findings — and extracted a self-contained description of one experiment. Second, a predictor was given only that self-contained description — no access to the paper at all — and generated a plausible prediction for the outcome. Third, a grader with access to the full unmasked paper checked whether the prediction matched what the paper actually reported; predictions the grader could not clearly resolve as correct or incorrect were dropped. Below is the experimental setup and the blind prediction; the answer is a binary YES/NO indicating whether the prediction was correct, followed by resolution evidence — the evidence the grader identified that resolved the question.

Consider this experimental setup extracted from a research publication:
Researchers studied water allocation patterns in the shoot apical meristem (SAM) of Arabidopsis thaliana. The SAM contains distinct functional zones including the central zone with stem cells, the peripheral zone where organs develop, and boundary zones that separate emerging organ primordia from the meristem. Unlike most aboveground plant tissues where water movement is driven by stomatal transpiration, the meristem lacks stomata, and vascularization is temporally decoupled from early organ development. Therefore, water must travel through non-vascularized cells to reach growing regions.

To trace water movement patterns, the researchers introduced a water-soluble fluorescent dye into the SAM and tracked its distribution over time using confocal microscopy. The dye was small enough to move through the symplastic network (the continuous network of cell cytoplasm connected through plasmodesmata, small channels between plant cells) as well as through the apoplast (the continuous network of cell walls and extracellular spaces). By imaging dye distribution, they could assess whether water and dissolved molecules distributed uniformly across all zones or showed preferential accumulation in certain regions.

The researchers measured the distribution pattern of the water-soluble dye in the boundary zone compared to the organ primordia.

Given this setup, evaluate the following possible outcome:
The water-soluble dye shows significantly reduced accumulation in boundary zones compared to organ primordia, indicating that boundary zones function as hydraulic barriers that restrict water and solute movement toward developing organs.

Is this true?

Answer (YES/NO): NO